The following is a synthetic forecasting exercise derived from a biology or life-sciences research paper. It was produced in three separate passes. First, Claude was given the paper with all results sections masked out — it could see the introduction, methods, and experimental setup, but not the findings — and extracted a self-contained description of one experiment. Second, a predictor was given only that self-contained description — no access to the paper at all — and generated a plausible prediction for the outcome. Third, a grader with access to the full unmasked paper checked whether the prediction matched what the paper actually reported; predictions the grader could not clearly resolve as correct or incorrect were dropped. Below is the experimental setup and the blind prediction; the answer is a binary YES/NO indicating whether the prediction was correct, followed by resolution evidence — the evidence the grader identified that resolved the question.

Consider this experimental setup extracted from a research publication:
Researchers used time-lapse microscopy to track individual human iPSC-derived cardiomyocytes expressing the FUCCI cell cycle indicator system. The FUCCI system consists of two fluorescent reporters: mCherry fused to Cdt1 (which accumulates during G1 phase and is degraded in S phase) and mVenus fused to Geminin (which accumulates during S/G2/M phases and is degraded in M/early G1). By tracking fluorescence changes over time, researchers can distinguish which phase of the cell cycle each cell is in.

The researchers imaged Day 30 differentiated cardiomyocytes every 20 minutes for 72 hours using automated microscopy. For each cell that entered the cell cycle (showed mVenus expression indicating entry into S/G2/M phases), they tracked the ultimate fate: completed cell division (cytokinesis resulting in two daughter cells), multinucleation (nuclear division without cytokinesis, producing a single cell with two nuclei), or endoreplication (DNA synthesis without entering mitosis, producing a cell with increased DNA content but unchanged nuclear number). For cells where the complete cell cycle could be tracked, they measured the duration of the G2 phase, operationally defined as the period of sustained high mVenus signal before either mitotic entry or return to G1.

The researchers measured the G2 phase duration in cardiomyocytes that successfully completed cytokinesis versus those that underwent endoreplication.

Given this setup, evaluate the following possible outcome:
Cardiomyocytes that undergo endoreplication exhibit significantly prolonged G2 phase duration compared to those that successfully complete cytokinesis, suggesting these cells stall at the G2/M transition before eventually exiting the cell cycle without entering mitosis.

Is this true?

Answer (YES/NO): YES